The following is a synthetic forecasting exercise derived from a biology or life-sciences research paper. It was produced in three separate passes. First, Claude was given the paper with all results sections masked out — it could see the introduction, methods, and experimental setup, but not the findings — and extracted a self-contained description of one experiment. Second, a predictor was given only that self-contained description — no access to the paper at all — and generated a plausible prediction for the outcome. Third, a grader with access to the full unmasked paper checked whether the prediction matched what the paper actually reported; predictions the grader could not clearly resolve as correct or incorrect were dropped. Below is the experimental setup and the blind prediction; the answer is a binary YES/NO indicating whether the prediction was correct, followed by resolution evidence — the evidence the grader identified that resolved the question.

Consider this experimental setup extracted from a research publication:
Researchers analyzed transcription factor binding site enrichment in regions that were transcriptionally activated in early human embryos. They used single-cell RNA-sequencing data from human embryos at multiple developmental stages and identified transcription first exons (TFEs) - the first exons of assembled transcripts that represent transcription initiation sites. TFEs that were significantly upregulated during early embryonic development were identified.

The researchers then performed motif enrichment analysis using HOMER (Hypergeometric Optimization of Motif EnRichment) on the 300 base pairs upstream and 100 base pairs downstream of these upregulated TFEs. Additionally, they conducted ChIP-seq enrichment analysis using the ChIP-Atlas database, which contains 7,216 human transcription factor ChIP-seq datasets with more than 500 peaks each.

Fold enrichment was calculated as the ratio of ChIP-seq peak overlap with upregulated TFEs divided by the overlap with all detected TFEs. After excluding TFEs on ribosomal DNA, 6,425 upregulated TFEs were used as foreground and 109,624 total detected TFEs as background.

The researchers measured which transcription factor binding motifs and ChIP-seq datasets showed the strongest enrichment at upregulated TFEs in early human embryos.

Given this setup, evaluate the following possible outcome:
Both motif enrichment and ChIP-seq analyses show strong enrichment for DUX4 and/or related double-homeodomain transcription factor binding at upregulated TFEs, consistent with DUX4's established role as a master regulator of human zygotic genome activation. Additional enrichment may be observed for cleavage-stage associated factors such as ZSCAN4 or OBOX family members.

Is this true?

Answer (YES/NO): YES